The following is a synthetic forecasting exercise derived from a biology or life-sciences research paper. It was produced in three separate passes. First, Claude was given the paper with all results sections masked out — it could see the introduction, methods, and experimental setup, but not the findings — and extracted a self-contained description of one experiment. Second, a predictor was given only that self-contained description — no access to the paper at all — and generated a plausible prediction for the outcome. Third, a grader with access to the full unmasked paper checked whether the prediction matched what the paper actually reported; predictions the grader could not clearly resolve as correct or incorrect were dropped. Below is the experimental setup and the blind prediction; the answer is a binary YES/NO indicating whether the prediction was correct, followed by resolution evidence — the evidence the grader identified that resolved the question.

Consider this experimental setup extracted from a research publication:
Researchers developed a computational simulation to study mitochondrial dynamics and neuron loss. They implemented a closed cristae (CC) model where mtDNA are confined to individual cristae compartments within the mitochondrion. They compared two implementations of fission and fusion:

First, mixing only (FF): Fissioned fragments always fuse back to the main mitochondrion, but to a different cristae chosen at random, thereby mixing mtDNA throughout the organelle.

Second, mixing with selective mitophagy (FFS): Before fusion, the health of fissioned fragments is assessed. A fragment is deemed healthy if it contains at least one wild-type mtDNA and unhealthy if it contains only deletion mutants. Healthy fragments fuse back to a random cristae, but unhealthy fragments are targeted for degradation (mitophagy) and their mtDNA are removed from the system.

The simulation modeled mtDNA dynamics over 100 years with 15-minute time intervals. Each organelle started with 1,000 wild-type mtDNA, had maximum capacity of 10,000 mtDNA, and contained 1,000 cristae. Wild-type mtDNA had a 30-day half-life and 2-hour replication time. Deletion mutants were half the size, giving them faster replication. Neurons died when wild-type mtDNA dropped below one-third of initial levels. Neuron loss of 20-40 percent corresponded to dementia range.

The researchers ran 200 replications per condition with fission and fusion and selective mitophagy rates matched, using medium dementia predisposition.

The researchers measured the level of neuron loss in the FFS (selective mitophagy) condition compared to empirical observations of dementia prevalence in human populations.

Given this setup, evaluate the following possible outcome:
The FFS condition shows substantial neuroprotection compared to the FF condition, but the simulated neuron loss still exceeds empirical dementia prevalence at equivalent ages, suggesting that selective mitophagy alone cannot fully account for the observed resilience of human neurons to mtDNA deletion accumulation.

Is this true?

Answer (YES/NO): NO